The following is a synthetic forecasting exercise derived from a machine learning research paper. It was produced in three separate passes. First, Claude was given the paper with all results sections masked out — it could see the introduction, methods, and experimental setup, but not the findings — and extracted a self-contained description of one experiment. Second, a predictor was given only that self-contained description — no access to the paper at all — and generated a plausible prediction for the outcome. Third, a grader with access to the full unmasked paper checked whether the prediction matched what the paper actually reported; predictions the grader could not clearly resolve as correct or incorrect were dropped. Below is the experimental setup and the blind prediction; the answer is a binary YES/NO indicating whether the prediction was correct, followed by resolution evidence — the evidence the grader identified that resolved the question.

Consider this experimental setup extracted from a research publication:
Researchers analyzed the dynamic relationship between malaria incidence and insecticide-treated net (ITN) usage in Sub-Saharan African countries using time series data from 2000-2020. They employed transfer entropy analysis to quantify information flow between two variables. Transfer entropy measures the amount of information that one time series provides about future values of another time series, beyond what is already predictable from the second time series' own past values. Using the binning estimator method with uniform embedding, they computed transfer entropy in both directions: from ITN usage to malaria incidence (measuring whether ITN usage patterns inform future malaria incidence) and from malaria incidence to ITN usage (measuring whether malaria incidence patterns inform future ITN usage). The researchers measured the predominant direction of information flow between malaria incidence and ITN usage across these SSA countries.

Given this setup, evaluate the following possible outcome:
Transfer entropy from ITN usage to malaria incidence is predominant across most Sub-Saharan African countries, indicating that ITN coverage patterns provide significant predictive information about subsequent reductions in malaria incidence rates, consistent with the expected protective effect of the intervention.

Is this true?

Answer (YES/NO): NO